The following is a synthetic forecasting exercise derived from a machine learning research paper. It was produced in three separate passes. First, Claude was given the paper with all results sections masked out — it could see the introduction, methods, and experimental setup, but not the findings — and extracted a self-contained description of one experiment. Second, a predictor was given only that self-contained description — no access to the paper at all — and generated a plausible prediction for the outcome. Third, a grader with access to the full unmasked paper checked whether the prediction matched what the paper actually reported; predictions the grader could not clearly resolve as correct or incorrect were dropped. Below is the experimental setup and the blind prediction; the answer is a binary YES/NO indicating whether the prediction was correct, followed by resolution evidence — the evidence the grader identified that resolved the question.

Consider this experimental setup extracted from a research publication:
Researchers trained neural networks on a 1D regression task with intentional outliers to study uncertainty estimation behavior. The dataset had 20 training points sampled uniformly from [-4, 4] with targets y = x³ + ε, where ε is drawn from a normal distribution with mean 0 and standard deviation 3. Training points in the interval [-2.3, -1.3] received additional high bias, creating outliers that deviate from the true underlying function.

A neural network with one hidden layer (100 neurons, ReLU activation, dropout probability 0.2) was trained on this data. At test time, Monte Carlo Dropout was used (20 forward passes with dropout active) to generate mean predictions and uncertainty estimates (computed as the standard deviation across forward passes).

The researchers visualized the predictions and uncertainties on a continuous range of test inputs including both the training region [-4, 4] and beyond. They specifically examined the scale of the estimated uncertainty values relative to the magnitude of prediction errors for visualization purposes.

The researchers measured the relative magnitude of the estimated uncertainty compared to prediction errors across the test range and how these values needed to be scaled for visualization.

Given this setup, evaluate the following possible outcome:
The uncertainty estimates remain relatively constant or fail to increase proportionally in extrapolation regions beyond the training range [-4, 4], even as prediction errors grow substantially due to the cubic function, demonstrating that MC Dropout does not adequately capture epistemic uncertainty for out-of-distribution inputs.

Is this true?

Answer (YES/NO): NO